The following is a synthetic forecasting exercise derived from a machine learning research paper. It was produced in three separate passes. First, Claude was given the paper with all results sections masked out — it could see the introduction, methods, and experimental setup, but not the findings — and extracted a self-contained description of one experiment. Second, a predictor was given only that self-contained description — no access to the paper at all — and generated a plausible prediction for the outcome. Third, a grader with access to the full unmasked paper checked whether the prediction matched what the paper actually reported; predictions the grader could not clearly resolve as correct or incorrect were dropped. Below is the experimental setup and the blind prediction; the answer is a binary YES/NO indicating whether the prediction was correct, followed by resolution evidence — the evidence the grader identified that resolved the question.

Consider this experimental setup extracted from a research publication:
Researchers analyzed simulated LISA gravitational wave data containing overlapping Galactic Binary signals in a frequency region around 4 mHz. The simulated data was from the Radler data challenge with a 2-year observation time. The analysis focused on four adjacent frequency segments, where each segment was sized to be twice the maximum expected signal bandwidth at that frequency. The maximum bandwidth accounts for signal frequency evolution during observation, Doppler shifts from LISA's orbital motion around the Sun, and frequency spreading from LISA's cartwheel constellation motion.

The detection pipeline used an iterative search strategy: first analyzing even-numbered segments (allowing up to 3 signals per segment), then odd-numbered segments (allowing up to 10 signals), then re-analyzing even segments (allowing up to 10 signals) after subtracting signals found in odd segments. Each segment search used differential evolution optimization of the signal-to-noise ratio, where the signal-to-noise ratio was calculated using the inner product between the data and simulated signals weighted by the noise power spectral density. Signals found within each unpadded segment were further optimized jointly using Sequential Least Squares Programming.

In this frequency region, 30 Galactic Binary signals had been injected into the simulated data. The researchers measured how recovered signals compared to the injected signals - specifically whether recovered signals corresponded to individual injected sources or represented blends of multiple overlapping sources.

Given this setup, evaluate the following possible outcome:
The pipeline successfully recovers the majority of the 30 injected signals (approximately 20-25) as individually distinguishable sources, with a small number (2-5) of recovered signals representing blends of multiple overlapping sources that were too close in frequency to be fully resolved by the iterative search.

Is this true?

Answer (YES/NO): NO